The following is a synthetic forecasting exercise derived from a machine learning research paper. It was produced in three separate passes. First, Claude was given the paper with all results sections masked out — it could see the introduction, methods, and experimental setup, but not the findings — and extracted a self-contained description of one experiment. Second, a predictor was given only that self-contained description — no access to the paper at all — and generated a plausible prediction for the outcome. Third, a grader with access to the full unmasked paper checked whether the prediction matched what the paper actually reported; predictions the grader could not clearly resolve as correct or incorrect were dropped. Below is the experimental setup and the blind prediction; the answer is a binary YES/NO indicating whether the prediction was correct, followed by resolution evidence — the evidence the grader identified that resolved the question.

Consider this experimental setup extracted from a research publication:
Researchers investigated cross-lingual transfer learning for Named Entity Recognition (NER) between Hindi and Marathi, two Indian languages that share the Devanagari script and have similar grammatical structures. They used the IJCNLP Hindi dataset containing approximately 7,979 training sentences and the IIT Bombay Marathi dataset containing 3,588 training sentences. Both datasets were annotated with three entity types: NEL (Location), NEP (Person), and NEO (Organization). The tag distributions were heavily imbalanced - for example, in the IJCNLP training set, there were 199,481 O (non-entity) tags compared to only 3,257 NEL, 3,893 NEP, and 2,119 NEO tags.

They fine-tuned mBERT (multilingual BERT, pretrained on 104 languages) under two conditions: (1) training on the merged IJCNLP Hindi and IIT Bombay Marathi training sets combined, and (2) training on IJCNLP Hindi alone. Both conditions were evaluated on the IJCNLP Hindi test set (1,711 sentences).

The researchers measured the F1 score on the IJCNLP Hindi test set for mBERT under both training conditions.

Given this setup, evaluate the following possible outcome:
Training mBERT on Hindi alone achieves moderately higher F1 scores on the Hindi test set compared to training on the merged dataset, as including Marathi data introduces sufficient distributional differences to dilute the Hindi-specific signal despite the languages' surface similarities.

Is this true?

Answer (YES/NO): YES